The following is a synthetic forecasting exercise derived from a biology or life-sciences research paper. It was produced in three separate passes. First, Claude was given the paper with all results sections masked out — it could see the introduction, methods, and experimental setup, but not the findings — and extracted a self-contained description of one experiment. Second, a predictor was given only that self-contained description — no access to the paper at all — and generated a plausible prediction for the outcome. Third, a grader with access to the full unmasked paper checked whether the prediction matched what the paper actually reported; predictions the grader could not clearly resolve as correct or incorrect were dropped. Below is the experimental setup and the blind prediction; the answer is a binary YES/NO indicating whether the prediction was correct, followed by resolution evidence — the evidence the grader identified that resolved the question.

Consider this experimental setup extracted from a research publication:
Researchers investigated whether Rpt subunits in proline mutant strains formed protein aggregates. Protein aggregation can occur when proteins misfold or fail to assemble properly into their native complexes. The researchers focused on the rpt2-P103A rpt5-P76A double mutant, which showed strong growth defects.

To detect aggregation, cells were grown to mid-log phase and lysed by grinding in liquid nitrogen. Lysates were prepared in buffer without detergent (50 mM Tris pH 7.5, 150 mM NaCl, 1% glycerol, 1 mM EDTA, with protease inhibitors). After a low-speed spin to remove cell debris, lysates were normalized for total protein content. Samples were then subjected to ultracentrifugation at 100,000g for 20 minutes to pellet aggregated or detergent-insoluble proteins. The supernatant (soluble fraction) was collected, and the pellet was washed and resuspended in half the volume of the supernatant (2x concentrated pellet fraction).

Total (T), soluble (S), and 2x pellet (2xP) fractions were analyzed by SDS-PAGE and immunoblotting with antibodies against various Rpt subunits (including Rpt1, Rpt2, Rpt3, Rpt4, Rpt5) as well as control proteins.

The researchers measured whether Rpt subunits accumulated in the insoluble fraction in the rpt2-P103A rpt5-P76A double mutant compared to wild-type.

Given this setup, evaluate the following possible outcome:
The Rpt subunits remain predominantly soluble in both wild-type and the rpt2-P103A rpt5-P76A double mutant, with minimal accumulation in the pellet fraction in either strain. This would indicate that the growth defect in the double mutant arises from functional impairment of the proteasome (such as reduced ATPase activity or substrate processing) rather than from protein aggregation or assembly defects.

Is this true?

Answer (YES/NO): NO